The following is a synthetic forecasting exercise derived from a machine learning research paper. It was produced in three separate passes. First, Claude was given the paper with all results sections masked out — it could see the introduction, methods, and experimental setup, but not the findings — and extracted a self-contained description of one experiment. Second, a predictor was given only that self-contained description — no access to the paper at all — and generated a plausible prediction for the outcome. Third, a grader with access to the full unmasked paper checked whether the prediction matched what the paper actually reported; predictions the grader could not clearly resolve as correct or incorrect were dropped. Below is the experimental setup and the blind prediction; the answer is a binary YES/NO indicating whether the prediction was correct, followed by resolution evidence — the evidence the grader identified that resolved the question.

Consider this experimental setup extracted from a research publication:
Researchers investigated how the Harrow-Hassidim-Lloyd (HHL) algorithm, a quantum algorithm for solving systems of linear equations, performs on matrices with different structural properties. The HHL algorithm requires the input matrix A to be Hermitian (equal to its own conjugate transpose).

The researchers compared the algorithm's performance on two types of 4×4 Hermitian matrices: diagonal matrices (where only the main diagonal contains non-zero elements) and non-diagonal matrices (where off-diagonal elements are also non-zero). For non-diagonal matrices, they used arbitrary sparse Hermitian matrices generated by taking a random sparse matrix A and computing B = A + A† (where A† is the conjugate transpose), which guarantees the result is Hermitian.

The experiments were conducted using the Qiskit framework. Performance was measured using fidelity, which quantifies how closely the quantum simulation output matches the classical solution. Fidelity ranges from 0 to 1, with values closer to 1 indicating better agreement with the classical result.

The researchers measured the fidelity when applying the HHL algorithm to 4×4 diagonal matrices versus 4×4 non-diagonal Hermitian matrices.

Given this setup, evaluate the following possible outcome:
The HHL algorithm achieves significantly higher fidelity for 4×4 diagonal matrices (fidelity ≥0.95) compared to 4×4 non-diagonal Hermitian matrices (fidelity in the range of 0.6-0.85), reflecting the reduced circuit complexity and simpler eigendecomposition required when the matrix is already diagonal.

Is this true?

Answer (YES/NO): NO